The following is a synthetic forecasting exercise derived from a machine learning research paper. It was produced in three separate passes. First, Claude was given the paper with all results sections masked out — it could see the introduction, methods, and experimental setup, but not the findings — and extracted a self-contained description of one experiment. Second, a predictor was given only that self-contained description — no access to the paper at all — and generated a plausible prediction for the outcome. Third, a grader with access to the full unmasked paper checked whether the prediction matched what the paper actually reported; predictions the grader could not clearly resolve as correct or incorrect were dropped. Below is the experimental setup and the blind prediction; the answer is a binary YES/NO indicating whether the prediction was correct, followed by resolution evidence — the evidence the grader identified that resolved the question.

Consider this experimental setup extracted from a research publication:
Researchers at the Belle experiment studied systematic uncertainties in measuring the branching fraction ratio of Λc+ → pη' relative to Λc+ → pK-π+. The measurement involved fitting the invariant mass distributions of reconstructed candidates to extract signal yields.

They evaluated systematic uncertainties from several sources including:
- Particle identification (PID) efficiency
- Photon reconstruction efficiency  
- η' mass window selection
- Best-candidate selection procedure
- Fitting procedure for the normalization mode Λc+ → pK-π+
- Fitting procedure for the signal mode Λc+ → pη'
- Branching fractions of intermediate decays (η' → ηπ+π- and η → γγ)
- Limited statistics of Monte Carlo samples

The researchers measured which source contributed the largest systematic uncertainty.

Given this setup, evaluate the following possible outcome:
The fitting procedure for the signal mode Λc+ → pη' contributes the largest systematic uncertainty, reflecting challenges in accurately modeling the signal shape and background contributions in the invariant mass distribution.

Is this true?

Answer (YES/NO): YES